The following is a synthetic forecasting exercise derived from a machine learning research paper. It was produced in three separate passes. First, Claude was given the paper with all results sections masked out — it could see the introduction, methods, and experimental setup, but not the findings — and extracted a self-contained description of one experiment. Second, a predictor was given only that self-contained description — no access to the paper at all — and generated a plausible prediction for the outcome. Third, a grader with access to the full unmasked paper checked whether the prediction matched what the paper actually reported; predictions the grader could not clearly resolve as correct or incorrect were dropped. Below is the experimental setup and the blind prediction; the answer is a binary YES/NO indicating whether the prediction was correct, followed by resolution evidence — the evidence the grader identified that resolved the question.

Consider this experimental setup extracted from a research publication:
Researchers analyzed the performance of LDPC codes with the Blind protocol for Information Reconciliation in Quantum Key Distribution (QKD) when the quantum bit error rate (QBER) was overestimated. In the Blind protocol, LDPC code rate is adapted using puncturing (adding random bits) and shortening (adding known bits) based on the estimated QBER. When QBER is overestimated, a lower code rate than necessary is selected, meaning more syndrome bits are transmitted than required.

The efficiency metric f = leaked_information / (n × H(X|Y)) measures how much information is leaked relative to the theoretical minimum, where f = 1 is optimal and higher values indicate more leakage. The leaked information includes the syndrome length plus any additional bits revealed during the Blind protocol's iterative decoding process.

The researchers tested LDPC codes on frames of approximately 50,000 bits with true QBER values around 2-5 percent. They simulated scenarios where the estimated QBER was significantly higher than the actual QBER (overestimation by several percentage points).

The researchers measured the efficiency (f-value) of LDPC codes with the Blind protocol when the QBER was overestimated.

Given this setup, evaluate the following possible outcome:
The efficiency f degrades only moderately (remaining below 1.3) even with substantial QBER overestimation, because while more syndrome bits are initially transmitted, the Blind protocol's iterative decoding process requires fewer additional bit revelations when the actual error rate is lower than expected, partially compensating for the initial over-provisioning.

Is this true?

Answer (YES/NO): NO